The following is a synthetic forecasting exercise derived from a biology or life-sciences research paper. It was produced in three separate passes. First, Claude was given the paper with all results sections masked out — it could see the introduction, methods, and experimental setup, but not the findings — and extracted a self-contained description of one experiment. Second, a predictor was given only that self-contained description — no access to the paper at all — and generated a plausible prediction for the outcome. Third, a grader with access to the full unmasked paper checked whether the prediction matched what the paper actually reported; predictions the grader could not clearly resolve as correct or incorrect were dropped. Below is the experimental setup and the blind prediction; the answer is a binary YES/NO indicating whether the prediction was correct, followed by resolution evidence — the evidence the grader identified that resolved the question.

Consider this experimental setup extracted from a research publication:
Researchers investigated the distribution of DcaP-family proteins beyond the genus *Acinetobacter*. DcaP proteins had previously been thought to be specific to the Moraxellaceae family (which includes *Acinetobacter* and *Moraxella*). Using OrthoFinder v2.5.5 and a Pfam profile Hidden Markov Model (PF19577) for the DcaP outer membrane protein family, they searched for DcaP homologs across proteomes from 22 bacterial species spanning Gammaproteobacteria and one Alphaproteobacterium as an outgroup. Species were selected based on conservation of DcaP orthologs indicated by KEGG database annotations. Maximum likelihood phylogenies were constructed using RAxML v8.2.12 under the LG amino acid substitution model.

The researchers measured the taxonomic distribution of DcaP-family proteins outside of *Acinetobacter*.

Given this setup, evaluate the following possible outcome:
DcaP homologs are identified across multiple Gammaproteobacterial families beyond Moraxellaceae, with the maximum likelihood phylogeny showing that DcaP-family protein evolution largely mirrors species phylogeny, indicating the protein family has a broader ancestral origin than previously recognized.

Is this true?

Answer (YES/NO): NO